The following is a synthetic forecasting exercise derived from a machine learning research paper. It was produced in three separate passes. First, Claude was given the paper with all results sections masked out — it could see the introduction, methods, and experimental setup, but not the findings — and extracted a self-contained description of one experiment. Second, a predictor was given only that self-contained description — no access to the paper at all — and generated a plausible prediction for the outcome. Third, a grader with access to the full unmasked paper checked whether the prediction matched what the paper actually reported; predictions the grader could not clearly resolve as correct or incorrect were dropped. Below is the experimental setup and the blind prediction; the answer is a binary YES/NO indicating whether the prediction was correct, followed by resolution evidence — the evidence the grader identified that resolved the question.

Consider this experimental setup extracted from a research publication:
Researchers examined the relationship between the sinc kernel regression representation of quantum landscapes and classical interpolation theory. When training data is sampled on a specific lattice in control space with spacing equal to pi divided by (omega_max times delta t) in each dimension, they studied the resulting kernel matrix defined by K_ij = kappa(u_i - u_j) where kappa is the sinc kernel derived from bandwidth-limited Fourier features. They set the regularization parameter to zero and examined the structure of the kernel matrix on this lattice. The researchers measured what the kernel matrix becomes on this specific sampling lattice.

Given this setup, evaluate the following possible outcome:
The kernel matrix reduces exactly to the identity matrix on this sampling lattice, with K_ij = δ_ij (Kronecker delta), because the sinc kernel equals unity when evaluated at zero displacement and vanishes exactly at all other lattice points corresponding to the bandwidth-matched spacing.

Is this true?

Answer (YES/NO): YES